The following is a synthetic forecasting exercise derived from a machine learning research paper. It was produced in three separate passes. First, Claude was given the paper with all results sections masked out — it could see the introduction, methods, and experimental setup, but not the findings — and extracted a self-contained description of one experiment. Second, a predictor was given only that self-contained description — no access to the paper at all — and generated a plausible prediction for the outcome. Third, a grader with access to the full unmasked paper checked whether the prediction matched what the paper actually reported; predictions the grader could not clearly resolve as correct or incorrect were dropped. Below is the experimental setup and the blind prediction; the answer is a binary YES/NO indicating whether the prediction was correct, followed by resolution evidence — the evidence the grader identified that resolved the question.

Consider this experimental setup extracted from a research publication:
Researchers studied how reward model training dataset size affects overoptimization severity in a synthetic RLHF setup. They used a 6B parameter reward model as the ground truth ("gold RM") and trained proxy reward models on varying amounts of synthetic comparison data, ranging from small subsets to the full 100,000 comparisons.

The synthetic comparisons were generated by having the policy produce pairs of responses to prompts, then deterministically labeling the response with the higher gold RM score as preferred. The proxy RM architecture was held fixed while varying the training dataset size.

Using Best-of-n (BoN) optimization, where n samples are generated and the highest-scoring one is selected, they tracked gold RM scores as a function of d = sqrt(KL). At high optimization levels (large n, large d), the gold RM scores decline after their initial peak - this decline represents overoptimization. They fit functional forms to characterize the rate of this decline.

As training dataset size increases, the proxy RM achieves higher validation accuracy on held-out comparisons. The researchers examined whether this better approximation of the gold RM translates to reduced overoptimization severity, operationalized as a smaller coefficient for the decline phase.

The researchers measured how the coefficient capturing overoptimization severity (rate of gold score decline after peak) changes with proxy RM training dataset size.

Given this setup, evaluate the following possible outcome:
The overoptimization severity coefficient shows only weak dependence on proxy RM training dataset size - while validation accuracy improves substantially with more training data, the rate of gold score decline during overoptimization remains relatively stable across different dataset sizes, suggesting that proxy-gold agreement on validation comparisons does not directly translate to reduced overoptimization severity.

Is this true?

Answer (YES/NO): NO